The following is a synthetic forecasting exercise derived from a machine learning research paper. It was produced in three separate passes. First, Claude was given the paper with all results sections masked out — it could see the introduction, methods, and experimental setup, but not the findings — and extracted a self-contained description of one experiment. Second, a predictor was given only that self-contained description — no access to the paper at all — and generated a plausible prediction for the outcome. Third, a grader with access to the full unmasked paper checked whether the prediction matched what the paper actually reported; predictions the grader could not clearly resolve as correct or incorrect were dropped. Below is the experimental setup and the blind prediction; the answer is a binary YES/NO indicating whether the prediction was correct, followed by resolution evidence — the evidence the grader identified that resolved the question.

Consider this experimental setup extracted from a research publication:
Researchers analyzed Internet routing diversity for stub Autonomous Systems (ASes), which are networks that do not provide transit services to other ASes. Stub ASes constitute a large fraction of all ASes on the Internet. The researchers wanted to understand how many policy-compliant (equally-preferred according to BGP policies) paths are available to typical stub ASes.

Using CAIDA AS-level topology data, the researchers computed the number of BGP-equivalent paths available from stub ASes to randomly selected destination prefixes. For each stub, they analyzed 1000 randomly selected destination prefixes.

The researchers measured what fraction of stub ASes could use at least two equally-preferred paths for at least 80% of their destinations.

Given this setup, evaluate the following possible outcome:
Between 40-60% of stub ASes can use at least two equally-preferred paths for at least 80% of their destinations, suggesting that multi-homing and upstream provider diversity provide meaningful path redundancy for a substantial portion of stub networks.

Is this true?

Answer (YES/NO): YES